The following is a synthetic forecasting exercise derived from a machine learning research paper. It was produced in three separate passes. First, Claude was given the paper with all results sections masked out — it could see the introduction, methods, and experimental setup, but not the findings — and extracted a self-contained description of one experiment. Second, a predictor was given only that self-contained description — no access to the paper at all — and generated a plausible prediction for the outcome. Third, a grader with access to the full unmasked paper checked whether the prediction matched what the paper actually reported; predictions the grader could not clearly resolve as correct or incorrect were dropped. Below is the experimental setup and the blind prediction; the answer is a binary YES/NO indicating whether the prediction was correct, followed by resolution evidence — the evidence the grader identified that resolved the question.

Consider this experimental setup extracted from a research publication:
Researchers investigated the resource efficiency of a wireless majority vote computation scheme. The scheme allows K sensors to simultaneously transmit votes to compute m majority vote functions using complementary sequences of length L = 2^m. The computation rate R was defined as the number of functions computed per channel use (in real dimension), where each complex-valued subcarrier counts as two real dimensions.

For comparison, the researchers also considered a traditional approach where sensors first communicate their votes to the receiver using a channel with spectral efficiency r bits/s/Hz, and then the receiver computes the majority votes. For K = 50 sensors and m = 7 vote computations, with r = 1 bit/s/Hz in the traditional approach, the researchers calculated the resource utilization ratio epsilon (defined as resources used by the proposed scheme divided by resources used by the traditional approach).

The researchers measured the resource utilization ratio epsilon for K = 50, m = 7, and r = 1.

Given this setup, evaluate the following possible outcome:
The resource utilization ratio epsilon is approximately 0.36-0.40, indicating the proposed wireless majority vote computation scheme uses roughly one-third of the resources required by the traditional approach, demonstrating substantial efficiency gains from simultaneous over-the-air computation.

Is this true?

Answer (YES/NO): YES